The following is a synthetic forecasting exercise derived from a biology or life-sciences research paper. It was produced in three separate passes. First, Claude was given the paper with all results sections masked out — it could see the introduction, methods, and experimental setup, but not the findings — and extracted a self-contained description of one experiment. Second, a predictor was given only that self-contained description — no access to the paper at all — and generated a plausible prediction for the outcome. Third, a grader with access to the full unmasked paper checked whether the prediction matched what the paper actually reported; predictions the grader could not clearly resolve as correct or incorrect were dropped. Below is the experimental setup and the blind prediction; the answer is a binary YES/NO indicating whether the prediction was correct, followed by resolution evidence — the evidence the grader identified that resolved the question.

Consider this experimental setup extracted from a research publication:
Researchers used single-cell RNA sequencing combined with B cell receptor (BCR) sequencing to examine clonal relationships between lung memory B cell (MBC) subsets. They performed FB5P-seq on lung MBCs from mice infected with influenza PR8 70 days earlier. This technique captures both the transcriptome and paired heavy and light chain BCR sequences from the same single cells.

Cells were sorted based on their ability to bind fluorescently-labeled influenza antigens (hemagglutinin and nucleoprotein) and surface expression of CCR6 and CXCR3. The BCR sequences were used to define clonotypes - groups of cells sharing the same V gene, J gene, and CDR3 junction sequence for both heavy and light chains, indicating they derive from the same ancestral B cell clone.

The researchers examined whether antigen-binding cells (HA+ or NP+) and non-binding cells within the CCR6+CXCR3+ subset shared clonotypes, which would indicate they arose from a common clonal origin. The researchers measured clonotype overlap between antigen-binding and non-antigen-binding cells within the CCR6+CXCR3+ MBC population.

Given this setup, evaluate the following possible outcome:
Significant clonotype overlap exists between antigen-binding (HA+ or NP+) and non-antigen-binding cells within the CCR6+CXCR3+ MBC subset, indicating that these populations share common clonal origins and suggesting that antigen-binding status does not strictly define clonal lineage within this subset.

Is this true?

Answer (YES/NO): YES